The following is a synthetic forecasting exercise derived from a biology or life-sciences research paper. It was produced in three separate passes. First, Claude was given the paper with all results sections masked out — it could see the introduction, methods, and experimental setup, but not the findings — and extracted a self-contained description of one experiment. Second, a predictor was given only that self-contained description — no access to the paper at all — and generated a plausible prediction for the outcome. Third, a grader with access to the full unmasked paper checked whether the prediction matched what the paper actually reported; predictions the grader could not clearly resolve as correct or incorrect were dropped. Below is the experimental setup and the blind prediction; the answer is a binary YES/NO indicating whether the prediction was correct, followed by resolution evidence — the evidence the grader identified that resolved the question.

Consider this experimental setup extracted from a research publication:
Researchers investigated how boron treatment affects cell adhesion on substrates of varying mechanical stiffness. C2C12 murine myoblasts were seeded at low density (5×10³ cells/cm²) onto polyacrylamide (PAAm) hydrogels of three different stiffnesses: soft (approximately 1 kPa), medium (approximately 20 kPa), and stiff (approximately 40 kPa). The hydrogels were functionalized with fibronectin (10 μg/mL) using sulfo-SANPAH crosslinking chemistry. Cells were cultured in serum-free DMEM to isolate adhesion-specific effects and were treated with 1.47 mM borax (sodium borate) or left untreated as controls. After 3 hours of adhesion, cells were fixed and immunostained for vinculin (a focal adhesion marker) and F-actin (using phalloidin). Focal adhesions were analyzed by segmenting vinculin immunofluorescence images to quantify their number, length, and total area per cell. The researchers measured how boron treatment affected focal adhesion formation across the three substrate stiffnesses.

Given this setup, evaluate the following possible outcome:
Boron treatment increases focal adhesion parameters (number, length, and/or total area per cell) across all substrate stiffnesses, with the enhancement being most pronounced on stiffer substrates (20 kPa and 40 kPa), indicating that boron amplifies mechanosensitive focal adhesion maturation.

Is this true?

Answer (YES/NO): NO